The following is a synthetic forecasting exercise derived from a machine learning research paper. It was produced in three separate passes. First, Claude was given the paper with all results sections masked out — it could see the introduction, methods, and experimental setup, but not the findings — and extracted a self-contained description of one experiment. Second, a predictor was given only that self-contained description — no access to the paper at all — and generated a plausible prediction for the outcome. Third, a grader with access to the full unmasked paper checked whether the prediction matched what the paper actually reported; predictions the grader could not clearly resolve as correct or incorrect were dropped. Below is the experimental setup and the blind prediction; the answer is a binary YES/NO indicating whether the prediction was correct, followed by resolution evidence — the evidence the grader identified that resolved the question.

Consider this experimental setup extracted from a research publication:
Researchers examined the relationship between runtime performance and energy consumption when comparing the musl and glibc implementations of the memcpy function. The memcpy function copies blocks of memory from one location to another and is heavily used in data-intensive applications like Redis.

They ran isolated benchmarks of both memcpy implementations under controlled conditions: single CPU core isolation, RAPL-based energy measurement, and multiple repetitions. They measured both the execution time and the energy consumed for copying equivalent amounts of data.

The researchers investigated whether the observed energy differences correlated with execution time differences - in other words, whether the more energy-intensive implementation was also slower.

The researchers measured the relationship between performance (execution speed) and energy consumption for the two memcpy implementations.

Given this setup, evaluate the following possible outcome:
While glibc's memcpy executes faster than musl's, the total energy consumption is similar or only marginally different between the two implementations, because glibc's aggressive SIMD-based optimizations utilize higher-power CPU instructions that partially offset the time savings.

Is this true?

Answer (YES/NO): NO